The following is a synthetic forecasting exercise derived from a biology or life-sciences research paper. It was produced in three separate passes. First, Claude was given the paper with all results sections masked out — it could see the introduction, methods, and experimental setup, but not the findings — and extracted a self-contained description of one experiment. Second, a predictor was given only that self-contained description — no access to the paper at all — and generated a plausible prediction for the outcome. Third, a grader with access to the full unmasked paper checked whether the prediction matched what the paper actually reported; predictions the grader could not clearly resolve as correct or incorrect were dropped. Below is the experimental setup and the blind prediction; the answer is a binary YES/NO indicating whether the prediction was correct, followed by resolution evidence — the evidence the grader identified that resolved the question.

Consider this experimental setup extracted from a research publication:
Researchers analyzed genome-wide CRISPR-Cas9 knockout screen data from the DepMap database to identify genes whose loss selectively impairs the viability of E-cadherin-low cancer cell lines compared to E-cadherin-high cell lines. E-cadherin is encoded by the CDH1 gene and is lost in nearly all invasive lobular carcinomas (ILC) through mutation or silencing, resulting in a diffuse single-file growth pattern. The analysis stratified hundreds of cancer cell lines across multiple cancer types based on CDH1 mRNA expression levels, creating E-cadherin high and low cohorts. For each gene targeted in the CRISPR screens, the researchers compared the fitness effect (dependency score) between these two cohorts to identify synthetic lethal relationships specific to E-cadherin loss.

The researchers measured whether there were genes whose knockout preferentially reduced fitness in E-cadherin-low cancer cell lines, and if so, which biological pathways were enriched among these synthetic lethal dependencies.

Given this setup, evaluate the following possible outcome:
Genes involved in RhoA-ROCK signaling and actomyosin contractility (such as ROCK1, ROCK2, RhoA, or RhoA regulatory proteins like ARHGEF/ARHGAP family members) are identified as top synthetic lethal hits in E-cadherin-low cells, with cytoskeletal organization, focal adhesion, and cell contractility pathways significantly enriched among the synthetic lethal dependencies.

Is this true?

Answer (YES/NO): NO